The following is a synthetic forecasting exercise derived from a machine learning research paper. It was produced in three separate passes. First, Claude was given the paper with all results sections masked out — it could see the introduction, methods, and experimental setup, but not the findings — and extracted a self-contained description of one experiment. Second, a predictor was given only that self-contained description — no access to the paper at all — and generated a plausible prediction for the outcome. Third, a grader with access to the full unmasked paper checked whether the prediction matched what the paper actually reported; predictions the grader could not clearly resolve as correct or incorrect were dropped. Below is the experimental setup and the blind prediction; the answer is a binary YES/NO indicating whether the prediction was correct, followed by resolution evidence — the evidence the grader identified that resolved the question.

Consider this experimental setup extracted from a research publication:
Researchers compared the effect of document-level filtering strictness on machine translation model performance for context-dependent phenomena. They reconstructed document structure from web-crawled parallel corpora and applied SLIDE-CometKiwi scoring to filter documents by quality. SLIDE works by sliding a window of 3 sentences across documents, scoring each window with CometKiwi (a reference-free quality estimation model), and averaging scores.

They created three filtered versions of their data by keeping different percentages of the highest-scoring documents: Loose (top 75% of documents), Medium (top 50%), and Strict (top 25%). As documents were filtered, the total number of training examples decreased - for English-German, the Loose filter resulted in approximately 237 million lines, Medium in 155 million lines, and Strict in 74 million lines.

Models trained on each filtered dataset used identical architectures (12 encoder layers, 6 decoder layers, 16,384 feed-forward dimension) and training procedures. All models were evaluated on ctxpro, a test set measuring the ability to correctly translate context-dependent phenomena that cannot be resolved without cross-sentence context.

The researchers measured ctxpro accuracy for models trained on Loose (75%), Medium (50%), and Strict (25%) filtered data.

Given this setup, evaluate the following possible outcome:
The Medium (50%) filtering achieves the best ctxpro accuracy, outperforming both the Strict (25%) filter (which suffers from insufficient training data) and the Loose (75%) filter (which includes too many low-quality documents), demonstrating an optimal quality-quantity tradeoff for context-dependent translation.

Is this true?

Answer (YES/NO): NO